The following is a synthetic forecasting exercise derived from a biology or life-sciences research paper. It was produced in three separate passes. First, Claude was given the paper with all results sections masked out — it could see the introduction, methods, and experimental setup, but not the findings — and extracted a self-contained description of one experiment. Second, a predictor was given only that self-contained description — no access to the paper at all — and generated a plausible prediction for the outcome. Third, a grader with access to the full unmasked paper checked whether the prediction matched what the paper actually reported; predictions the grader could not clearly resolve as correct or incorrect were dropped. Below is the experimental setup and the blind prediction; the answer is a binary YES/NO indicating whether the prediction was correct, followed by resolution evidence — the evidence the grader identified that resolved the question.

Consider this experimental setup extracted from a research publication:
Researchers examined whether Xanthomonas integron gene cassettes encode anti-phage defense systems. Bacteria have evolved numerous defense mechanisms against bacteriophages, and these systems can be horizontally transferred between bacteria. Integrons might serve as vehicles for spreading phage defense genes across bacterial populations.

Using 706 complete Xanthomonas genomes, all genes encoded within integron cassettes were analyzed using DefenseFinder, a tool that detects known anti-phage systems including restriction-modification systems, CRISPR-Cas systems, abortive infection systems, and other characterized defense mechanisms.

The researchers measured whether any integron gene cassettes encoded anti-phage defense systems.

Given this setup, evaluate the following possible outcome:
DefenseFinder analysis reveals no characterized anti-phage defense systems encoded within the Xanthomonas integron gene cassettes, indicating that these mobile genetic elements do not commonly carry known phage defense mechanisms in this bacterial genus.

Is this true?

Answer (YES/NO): NO